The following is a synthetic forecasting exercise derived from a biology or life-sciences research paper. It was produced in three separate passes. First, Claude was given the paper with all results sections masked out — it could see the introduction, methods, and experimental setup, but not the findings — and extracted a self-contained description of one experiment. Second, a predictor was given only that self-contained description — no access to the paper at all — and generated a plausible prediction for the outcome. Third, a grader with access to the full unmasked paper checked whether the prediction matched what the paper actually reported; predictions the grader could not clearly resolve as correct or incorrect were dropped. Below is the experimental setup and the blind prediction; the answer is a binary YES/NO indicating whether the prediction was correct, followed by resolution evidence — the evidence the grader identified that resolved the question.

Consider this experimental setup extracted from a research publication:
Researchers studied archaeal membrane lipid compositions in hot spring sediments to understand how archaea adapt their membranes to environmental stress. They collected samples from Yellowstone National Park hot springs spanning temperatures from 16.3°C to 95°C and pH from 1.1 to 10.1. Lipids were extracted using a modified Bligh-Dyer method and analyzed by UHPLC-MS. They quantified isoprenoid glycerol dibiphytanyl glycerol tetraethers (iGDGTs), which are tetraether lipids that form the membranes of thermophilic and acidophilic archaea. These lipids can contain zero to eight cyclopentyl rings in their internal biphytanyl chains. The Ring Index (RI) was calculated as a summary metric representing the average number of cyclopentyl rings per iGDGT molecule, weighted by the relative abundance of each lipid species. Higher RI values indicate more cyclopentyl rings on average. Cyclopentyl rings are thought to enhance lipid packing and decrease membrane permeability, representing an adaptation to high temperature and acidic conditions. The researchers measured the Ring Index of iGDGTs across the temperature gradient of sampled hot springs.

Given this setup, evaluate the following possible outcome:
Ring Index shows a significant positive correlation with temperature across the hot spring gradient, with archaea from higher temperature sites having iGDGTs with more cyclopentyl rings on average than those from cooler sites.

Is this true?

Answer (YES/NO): NO